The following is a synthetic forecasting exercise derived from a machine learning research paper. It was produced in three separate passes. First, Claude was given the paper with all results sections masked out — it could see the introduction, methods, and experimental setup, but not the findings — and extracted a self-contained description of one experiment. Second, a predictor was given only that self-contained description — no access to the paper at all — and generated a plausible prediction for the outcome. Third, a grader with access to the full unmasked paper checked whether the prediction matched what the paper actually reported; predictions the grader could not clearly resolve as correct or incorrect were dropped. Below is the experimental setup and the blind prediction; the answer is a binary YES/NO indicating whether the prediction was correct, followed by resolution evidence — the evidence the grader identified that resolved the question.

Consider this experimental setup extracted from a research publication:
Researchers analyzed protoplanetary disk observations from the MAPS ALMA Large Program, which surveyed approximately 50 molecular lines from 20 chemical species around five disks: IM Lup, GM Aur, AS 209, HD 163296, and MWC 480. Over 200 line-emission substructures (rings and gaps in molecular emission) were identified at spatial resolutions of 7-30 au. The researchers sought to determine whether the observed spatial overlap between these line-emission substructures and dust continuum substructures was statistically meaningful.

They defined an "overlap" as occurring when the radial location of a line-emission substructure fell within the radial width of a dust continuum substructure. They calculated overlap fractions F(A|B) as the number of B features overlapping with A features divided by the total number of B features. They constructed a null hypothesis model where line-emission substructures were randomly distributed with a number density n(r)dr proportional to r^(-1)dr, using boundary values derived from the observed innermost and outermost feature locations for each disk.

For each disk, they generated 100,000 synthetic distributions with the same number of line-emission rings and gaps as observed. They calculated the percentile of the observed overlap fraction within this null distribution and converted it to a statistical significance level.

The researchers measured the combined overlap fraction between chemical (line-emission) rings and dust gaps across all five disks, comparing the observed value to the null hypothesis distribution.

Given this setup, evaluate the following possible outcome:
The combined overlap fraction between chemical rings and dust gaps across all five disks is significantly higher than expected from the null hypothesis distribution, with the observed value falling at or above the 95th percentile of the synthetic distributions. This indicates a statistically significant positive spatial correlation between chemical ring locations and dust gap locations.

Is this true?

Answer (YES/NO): YES